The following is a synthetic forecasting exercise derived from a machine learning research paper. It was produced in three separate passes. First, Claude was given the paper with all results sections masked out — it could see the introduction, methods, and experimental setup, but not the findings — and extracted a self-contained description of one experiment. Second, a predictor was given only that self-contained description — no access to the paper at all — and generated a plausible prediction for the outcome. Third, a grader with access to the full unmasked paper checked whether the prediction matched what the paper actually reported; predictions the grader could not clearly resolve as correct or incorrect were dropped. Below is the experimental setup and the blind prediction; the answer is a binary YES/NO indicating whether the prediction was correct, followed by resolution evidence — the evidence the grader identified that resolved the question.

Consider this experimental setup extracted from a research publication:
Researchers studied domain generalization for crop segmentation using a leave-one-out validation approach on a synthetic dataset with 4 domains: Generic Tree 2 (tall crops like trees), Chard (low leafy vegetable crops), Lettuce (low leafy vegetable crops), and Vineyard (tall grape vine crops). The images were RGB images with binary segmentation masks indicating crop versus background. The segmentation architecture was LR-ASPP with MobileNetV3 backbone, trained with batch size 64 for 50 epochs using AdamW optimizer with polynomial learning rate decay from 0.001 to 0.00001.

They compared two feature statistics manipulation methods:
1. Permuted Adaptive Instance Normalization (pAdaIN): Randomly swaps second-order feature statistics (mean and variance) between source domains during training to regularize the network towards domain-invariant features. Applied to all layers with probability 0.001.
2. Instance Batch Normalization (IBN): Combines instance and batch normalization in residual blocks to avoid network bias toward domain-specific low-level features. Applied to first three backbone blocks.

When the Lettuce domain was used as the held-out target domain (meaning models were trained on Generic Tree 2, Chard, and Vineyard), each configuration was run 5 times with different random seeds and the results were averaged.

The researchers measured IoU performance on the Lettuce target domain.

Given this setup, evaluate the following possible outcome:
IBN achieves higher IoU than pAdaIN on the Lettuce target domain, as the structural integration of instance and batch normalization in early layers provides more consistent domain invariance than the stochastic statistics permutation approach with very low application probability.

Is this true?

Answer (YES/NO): YES